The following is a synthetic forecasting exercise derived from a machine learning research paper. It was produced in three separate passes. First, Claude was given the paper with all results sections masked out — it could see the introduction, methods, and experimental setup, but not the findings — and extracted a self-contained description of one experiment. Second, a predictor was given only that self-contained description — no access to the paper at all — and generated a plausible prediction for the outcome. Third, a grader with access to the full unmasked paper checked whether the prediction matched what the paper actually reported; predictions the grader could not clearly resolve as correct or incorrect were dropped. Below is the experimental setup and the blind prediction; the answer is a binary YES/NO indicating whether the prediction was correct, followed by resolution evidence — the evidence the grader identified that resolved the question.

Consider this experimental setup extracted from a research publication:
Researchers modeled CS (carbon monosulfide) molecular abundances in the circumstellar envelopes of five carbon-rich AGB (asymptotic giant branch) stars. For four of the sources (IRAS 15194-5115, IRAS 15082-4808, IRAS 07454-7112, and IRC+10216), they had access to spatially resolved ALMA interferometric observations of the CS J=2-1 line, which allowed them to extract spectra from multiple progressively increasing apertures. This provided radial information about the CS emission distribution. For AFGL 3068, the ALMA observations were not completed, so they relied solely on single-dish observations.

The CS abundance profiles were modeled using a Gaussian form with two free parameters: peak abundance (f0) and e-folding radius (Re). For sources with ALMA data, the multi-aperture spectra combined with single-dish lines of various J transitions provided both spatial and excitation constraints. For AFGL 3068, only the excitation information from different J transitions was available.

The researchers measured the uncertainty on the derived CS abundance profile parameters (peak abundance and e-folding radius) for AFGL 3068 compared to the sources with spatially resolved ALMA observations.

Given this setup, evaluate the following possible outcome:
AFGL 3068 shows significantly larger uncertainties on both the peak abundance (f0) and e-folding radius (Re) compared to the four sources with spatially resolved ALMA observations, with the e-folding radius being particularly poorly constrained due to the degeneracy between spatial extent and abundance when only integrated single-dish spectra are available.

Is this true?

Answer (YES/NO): YES